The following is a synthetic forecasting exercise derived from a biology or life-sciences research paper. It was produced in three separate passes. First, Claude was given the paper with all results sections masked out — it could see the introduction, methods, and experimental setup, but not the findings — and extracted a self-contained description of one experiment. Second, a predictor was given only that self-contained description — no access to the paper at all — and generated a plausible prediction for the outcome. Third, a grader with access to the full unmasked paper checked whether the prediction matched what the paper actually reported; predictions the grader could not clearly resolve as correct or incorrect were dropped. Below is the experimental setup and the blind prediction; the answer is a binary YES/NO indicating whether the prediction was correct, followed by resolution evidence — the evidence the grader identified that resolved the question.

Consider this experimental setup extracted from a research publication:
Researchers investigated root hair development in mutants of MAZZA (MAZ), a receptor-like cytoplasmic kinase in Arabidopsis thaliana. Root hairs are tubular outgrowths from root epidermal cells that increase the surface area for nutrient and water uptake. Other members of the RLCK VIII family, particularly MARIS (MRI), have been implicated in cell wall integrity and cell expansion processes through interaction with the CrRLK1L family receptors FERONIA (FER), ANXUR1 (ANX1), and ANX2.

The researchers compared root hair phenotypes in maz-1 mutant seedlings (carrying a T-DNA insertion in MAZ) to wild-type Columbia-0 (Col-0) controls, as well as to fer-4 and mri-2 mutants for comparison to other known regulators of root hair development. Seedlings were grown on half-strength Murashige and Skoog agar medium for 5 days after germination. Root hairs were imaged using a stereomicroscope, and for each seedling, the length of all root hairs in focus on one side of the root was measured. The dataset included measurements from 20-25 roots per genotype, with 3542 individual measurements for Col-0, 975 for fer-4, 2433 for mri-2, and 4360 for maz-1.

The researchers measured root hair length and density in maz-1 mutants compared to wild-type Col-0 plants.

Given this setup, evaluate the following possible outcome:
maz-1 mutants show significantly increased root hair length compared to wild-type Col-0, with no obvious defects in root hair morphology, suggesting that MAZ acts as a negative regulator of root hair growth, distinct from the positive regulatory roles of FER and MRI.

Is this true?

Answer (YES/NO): NO